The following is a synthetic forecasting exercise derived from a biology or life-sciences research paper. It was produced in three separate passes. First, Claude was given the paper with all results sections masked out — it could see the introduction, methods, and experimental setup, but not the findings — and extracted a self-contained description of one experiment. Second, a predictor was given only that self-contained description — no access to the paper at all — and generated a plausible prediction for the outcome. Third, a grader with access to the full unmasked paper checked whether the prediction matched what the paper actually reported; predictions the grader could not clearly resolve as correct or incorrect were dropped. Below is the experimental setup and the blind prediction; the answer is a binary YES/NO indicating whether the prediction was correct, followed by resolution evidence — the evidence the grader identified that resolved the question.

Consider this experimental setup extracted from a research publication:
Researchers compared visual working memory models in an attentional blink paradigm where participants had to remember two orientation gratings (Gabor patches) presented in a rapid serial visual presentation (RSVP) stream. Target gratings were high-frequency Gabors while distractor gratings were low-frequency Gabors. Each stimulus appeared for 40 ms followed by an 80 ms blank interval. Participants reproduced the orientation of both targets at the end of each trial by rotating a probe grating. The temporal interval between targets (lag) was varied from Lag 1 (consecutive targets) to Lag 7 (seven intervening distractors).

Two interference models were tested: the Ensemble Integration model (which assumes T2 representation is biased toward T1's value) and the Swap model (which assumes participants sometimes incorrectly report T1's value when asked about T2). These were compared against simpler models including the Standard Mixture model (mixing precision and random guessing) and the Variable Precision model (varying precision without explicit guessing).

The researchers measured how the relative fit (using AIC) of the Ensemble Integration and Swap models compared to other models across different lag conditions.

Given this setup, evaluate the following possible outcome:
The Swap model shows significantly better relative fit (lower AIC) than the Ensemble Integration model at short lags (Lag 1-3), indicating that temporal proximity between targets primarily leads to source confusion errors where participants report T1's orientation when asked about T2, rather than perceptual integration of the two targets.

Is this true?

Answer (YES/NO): NO